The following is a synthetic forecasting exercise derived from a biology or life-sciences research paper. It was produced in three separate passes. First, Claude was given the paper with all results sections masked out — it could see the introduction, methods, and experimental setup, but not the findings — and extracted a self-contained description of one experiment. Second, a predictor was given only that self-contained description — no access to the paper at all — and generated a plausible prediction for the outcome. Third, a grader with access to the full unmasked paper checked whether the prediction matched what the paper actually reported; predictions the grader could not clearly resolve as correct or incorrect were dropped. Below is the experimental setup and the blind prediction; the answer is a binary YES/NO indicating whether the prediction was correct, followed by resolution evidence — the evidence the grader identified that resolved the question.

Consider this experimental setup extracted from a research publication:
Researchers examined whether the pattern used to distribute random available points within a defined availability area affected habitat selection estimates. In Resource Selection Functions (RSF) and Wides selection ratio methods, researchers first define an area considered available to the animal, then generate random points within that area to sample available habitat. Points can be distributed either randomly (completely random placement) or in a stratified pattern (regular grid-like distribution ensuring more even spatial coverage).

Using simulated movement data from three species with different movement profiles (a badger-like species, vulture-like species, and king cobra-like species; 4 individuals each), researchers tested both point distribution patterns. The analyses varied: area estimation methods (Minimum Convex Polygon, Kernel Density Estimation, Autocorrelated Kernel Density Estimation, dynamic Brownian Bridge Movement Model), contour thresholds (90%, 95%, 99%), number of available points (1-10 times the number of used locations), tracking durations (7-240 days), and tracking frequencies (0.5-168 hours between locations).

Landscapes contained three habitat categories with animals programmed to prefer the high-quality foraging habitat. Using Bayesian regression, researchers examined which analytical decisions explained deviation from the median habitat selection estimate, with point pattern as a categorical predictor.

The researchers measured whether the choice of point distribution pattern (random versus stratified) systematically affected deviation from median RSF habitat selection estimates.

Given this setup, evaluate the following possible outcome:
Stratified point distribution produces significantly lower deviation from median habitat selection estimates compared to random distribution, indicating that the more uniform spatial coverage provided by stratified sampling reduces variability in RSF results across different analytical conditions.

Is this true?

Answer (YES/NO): NO